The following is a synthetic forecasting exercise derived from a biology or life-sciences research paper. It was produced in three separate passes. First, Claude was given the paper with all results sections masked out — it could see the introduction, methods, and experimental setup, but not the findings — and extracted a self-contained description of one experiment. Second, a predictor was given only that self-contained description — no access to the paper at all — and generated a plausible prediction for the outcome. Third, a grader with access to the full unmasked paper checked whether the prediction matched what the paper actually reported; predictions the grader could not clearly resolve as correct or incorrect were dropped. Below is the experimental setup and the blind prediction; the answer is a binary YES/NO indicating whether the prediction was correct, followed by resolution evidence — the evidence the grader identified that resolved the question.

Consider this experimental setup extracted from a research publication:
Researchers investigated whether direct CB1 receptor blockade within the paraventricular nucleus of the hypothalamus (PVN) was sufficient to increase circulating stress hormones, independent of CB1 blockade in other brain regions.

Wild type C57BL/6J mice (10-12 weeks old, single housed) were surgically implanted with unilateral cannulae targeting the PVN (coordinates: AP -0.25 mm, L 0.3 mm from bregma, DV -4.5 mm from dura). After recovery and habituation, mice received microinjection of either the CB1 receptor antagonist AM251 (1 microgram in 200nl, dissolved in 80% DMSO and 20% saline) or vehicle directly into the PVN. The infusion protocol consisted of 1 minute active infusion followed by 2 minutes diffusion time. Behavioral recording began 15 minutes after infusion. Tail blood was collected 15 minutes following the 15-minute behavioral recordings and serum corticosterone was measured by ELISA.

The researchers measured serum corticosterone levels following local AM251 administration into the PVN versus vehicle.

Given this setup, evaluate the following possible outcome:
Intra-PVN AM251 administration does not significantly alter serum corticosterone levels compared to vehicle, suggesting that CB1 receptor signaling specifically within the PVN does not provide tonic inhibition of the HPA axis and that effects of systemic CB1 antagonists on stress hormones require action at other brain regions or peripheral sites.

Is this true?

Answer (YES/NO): NO